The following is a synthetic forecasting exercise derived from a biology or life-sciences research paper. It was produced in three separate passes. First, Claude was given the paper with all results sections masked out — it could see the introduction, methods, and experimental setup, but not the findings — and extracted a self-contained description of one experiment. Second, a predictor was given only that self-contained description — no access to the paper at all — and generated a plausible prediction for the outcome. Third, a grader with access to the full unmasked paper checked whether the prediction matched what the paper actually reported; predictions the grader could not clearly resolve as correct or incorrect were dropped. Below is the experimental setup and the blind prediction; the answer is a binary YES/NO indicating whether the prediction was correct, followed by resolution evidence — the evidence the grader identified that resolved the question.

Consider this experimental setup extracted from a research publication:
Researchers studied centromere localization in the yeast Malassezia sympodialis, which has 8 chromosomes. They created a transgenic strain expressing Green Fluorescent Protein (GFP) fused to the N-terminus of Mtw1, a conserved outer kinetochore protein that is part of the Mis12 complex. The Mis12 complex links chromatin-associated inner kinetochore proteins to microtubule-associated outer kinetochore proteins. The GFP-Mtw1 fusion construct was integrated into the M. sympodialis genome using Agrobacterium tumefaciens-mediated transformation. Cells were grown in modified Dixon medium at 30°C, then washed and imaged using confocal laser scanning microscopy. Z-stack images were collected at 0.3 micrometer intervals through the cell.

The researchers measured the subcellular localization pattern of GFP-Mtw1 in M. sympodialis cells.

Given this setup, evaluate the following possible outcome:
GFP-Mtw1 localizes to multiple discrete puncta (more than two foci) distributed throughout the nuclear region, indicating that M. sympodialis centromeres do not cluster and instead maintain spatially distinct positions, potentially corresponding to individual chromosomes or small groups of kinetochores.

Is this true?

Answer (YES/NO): NO